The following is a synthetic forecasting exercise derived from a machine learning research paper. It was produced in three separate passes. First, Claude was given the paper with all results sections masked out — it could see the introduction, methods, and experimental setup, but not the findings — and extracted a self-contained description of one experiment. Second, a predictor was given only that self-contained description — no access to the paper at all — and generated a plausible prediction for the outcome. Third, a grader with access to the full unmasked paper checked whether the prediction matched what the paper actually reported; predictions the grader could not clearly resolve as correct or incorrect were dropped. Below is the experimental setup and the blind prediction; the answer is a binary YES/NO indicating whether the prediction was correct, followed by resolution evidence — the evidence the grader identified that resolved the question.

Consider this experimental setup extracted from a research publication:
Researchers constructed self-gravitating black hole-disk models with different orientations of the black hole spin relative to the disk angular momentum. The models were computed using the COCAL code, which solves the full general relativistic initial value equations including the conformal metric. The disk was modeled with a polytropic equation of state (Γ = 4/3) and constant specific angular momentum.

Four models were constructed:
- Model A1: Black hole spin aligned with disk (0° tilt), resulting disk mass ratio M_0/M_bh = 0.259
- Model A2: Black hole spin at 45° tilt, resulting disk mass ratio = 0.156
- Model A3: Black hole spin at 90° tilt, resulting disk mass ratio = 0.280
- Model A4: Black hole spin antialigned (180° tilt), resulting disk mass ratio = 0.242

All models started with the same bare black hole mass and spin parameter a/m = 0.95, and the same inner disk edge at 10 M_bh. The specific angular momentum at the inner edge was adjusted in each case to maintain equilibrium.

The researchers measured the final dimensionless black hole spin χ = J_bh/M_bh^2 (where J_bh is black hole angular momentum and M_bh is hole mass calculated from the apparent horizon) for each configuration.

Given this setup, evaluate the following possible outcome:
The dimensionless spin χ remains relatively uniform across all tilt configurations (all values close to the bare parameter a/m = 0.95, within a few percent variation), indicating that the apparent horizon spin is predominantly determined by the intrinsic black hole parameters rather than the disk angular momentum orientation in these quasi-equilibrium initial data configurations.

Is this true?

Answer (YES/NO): NO